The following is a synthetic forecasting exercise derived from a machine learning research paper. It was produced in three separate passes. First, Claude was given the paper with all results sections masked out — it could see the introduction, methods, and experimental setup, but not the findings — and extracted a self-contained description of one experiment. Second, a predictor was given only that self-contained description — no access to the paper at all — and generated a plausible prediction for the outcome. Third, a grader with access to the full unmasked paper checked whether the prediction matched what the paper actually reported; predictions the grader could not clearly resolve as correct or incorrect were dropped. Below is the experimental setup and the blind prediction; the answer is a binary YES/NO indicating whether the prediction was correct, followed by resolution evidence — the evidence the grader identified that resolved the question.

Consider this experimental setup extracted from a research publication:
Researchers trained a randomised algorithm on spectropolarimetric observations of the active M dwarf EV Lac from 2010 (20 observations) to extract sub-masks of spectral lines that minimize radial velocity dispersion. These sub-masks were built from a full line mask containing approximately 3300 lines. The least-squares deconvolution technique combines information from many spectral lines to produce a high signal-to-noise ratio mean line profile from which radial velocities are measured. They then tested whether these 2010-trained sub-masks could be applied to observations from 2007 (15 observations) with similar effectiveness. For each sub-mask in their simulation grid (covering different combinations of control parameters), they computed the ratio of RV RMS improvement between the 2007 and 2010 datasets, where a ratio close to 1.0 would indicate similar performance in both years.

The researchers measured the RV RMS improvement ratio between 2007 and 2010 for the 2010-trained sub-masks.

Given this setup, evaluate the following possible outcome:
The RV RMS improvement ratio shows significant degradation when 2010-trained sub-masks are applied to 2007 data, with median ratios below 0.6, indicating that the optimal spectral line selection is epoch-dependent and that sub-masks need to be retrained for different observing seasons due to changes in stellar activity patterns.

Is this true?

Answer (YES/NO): NO